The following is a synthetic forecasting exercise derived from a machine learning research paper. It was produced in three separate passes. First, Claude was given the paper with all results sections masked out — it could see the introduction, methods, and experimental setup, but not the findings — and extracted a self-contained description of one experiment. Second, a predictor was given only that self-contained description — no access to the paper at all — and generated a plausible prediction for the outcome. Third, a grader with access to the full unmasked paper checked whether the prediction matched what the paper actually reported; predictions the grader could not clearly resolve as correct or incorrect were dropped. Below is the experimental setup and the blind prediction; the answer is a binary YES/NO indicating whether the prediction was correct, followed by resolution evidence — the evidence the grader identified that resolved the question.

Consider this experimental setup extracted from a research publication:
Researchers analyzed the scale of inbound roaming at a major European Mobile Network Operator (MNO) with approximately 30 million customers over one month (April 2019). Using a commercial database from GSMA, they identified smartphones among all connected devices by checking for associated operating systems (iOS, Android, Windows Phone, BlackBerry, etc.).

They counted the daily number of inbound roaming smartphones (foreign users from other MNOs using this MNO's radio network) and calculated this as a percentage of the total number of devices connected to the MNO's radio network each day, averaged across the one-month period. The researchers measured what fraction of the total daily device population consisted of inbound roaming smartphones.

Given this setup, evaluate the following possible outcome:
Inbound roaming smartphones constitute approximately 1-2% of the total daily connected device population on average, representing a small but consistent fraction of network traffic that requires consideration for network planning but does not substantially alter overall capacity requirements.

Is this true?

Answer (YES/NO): NO